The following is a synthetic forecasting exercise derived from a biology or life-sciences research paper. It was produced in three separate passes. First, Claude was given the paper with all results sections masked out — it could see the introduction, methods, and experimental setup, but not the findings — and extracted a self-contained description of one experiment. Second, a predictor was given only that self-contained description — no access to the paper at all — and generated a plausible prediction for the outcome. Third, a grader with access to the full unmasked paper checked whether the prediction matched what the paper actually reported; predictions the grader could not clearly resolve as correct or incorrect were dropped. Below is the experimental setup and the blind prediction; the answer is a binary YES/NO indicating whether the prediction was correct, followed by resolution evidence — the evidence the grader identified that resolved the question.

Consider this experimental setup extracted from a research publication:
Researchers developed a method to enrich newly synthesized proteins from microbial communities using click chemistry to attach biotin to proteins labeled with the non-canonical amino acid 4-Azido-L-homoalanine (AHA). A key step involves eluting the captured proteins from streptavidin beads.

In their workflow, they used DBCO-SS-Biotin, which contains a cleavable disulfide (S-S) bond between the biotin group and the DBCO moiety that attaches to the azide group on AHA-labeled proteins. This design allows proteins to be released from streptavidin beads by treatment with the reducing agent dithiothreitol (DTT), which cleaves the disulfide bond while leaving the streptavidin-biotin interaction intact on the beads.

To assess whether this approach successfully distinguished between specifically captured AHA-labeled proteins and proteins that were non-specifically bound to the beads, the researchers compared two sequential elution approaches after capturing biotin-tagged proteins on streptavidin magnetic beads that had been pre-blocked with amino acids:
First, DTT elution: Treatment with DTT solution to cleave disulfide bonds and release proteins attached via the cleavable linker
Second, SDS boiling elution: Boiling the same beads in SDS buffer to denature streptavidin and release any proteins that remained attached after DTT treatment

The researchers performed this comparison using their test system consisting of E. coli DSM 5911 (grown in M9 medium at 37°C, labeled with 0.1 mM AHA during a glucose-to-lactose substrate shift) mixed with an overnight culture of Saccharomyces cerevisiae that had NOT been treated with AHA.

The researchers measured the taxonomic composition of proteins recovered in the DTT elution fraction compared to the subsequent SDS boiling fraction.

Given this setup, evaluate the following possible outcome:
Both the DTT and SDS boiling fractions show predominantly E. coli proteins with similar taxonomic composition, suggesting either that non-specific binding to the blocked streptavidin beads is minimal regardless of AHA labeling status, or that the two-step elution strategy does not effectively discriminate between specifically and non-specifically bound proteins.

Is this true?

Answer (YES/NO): NO